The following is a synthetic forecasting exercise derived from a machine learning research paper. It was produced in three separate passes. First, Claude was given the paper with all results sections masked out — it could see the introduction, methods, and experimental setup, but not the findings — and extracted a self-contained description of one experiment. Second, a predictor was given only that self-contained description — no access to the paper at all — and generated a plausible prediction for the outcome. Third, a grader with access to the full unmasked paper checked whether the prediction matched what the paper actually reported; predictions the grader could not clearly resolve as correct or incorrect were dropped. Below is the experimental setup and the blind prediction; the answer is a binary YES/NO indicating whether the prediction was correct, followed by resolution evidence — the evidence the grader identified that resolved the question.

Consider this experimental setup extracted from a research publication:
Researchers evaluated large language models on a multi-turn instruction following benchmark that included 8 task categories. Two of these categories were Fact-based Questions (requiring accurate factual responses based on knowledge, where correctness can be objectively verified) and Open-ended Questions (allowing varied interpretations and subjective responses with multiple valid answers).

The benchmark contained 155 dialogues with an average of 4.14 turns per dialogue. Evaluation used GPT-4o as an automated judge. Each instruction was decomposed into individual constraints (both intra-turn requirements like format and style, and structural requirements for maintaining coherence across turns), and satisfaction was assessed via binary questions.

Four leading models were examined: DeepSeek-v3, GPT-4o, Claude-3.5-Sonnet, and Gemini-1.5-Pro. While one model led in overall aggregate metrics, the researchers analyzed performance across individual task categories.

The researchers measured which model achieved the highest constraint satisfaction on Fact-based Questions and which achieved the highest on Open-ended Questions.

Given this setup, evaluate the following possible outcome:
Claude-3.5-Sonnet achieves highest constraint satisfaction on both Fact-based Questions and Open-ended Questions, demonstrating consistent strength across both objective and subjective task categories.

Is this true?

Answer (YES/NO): NO